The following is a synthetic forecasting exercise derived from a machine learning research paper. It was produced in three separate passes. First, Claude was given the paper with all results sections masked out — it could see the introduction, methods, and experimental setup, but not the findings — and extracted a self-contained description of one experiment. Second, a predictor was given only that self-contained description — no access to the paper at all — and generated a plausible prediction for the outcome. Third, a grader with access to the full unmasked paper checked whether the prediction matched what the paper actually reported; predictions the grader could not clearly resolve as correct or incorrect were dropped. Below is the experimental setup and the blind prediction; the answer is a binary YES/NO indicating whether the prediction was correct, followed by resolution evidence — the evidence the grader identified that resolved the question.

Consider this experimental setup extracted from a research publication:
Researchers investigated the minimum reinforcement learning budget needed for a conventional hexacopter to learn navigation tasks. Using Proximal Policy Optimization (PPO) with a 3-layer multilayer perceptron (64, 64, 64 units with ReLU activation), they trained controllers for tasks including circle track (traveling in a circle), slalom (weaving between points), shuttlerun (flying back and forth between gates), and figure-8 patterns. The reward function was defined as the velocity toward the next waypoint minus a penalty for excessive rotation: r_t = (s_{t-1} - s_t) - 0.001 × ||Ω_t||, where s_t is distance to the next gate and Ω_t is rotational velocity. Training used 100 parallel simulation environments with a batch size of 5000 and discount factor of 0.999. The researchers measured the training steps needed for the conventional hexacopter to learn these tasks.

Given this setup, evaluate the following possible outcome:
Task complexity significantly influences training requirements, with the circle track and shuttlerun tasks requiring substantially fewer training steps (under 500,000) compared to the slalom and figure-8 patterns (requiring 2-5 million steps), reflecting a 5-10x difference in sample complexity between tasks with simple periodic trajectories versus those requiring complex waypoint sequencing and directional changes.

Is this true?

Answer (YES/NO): NO